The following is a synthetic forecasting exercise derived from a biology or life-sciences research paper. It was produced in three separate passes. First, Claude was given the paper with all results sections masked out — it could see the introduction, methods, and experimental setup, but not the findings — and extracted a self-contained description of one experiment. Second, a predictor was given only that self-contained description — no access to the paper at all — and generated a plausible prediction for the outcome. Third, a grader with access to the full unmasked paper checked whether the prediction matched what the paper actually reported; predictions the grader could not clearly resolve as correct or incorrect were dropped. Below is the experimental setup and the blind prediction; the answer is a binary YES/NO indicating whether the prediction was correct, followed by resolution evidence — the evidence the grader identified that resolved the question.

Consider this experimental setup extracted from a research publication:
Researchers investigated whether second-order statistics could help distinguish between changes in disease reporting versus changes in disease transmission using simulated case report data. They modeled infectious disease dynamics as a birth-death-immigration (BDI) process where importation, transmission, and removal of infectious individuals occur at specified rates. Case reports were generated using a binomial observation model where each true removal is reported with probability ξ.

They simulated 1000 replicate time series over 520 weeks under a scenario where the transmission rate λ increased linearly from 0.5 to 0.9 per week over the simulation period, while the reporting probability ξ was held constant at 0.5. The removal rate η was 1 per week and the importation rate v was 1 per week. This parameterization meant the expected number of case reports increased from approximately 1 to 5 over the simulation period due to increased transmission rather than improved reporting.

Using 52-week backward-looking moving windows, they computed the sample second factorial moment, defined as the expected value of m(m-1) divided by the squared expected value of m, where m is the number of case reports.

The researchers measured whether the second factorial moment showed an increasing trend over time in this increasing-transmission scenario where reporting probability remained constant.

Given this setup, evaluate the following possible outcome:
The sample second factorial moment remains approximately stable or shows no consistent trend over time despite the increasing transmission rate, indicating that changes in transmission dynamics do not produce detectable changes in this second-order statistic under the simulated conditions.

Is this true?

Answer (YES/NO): NO